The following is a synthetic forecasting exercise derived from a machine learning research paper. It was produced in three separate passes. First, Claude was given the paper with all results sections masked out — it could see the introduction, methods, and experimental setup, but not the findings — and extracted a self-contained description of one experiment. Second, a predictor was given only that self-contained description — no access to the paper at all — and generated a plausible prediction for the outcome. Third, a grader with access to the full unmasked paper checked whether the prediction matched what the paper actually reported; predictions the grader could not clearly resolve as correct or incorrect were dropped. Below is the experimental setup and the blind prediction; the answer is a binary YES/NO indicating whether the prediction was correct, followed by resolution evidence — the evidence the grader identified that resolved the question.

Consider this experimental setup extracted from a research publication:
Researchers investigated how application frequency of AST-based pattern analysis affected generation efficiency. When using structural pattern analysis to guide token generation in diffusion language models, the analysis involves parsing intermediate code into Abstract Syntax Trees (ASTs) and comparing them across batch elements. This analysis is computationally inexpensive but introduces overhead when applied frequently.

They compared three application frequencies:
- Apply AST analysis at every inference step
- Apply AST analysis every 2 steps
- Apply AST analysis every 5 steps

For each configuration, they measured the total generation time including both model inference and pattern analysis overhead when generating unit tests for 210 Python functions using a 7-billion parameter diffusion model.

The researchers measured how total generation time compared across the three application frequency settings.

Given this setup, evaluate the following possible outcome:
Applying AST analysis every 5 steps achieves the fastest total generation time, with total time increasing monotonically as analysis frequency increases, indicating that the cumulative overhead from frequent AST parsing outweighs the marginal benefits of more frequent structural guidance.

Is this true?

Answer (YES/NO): NO